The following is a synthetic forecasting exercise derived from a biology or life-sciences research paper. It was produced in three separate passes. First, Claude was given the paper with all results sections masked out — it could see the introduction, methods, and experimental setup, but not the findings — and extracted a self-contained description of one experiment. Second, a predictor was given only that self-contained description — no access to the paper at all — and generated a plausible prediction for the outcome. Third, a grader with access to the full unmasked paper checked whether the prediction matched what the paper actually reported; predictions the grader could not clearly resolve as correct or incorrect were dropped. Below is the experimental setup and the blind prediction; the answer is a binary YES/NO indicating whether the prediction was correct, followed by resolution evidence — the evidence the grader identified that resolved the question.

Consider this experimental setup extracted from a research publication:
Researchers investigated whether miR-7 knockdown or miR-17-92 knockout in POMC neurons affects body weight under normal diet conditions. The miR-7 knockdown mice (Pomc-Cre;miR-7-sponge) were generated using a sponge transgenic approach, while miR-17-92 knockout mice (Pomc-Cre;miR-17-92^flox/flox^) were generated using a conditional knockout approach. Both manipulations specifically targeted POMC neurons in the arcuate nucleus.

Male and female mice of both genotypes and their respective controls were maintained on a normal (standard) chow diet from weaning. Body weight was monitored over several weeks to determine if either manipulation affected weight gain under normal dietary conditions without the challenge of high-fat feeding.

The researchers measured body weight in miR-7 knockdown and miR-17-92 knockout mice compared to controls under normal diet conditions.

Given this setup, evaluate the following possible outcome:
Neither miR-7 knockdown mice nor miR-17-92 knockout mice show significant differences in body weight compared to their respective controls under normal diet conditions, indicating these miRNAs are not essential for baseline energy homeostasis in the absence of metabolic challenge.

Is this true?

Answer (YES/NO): YES